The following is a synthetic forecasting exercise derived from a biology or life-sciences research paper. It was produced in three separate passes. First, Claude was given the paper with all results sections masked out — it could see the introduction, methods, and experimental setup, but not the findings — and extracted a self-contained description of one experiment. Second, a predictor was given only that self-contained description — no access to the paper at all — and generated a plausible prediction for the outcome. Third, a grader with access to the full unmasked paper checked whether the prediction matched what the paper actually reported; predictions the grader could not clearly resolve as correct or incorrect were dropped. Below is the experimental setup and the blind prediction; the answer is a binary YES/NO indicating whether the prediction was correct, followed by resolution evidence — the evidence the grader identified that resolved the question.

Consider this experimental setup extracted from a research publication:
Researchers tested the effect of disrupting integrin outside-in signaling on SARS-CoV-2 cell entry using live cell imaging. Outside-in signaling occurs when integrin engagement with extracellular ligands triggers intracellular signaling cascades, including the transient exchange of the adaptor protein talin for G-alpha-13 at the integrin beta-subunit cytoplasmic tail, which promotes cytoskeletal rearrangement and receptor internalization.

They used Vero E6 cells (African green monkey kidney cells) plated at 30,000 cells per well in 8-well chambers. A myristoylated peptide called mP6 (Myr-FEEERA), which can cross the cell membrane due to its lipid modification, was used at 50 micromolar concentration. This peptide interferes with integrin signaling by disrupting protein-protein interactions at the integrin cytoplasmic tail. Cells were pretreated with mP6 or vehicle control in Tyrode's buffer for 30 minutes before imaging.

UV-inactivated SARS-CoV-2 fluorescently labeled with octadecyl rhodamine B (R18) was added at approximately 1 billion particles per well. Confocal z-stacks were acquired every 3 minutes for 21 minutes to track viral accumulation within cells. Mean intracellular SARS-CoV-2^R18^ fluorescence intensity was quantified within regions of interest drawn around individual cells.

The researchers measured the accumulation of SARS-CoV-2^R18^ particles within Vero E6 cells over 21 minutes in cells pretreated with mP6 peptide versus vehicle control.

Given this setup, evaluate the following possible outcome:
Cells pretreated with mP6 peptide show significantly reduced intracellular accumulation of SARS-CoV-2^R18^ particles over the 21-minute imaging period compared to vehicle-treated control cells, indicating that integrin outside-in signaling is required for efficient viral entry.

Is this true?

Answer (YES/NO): YES